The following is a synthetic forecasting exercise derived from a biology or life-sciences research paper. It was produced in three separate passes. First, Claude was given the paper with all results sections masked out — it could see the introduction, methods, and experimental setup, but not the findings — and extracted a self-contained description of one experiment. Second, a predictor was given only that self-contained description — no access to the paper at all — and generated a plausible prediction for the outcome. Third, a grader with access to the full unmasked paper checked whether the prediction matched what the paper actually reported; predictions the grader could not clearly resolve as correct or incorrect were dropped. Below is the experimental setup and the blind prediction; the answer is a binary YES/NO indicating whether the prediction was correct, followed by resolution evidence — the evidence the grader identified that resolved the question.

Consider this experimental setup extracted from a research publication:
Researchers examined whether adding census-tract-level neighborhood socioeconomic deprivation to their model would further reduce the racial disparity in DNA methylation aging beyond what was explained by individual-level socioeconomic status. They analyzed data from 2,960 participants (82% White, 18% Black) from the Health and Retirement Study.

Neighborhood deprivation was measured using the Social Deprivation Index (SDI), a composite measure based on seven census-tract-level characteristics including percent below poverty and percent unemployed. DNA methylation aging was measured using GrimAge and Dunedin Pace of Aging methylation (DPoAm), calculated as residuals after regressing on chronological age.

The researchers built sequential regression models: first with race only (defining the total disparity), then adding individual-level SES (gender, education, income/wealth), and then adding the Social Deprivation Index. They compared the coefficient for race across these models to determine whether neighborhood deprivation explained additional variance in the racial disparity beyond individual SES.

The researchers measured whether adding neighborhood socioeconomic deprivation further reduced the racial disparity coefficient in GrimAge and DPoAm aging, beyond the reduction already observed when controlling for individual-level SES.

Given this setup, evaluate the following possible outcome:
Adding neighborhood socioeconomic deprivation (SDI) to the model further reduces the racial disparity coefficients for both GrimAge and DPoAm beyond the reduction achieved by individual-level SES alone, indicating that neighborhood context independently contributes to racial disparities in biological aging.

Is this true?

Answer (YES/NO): NO